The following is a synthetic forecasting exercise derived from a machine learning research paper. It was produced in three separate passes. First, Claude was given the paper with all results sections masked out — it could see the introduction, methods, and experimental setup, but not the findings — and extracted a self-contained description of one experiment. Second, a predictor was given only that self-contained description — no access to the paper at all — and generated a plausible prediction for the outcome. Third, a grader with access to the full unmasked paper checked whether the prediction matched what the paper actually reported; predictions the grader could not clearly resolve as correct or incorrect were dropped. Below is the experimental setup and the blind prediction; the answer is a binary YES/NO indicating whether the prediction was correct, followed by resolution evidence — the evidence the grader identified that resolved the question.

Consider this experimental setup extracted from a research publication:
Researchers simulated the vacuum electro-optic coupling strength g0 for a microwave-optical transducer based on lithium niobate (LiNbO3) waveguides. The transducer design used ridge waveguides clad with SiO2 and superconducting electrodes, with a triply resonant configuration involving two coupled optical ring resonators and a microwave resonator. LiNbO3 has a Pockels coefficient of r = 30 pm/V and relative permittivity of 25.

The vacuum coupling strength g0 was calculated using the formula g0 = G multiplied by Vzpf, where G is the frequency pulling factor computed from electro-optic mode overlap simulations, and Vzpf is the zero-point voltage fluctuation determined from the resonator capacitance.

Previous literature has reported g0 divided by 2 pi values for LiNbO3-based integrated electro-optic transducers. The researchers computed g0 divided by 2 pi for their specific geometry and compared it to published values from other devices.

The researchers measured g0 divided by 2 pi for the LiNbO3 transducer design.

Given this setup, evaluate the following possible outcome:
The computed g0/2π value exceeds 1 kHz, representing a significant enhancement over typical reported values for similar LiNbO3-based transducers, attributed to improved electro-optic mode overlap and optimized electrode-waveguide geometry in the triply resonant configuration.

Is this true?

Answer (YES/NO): NO